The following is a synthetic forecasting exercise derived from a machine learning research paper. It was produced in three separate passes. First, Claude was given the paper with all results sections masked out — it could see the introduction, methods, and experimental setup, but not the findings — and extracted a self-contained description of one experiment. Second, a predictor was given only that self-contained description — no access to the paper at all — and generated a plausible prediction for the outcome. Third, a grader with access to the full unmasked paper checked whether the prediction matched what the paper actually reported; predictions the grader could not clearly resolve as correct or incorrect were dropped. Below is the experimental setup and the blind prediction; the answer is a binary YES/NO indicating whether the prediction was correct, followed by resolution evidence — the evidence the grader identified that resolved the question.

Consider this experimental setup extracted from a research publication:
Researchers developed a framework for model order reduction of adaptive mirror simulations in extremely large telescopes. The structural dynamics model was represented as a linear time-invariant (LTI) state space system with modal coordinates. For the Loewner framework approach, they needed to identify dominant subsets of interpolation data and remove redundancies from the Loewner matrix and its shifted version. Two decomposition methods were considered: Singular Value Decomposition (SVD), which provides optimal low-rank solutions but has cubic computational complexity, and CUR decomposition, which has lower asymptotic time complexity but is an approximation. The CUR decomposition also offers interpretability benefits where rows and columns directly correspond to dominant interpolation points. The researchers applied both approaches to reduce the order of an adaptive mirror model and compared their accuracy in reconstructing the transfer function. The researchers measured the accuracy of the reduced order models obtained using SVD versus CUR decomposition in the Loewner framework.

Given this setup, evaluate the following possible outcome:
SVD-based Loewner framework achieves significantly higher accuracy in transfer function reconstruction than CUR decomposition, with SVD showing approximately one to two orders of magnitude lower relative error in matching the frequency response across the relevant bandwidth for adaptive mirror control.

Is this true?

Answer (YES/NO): NO